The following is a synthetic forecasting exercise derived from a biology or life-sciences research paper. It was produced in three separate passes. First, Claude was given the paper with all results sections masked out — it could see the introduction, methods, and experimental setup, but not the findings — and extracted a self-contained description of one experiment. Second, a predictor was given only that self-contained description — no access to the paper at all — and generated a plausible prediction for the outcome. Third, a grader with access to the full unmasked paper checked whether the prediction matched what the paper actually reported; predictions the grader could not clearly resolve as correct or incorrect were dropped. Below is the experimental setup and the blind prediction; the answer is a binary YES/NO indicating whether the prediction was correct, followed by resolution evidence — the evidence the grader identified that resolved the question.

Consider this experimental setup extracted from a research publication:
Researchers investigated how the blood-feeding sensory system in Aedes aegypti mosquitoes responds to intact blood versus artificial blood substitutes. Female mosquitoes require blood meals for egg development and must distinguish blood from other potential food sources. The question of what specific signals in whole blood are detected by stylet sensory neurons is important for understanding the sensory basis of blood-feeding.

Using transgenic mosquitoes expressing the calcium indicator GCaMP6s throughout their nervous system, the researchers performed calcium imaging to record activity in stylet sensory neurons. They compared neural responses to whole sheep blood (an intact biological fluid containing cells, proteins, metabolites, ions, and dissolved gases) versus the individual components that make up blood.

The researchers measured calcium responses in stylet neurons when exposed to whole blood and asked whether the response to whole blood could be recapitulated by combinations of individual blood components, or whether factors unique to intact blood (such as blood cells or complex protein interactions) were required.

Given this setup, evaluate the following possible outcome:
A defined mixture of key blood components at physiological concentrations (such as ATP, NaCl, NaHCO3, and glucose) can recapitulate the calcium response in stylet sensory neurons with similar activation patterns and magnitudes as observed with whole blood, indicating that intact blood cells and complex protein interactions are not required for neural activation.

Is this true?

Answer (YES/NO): YES